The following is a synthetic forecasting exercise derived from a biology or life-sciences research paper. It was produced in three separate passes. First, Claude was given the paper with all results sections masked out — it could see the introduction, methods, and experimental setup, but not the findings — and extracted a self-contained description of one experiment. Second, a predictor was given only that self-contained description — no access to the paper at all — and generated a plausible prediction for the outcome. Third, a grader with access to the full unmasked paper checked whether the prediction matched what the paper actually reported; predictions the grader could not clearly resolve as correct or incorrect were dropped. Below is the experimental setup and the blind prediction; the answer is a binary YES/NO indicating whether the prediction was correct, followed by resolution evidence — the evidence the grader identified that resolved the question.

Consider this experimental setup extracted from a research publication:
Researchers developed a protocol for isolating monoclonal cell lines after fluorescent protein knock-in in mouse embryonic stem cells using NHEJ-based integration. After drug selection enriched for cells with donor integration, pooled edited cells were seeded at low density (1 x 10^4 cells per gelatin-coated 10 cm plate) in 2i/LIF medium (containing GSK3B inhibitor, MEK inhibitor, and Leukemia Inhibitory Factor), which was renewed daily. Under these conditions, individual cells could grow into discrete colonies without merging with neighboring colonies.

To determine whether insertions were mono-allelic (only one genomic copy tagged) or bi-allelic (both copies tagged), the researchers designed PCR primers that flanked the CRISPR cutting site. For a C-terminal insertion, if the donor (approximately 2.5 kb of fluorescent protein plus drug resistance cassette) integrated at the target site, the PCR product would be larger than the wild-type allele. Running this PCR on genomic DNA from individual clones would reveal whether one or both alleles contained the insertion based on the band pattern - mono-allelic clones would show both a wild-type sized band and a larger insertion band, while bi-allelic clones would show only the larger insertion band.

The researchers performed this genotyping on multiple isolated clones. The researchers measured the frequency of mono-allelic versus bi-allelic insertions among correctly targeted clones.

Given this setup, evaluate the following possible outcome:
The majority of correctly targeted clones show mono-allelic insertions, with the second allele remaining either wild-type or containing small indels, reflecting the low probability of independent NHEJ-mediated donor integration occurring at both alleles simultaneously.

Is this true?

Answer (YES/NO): YES